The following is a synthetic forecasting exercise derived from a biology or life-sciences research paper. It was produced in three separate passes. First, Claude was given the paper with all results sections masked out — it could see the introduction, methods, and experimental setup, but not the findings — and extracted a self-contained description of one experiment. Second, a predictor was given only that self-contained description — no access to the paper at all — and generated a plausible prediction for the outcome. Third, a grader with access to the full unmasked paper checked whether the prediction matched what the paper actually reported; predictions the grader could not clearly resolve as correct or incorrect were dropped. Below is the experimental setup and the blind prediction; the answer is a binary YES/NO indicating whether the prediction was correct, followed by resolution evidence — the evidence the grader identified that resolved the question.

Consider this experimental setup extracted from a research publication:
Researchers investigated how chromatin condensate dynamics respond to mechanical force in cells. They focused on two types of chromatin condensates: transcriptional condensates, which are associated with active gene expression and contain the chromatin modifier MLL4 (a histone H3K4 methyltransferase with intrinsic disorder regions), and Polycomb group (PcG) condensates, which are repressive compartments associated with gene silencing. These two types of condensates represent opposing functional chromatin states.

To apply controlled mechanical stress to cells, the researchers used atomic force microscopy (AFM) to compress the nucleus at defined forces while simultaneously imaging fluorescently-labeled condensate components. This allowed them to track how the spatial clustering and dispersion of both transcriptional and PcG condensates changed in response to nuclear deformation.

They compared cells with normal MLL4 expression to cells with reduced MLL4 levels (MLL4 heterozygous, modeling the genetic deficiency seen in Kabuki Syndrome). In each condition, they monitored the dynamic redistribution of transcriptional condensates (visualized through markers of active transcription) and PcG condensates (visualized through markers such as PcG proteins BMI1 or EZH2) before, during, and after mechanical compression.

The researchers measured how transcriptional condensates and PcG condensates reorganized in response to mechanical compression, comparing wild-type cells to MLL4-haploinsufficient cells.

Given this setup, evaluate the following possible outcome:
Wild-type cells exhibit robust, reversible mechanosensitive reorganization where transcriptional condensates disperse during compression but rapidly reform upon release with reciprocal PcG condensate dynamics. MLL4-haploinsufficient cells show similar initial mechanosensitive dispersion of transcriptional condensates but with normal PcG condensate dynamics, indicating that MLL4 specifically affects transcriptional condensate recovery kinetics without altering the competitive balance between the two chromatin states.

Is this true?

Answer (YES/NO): NO